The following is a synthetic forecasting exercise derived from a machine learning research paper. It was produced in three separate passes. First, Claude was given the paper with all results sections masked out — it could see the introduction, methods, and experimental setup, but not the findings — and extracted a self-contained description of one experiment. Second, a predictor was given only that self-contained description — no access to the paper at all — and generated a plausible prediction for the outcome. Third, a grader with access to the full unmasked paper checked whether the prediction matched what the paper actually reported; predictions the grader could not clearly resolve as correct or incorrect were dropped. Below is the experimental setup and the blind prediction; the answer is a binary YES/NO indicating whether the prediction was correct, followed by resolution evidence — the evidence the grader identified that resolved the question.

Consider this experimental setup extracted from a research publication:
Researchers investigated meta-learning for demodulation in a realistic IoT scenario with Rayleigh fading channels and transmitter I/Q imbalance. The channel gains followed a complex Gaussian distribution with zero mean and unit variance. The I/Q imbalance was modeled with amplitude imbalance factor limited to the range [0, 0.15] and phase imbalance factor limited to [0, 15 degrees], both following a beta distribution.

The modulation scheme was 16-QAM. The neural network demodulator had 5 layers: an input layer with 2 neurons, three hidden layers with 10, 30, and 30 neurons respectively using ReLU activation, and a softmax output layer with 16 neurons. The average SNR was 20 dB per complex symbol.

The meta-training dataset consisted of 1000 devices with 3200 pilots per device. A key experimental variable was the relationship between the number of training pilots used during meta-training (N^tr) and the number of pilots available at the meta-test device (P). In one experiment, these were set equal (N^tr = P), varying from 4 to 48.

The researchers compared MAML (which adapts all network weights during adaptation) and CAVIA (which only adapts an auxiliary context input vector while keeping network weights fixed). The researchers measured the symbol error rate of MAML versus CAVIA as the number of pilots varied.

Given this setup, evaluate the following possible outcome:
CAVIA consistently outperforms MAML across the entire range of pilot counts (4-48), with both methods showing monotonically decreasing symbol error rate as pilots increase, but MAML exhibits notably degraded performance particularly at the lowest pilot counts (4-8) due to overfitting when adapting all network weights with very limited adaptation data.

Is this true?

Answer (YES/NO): NO